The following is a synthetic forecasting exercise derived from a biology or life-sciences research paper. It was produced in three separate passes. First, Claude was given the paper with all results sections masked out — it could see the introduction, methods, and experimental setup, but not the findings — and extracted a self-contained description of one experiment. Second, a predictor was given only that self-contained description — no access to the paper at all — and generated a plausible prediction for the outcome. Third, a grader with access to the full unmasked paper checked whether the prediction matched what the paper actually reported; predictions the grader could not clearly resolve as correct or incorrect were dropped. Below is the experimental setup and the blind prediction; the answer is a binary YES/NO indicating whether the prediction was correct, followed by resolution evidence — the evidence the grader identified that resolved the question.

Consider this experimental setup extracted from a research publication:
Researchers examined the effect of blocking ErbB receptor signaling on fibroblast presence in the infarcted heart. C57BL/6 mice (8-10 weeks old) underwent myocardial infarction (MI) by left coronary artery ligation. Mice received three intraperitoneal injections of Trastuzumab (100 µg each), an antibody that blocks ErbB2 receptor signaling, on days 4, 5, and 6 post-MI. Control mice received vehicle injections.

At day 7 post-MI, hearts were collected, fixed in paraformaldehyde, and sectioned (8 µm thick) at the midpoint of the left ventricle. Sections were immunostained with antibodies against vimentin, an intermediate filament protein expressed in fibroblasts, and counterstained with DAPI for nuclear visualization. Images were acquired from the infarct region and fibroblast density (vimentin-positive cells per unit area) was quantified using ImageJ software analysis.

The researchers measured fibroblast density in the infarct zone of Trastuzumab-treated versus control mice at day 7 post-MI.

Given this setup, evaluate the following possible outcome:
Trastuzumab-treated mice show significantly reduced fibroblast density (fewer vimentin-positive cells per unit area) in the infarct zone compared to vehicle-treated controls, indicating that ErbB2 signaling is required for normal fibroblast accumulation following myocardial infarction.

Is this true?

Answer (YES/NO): NO